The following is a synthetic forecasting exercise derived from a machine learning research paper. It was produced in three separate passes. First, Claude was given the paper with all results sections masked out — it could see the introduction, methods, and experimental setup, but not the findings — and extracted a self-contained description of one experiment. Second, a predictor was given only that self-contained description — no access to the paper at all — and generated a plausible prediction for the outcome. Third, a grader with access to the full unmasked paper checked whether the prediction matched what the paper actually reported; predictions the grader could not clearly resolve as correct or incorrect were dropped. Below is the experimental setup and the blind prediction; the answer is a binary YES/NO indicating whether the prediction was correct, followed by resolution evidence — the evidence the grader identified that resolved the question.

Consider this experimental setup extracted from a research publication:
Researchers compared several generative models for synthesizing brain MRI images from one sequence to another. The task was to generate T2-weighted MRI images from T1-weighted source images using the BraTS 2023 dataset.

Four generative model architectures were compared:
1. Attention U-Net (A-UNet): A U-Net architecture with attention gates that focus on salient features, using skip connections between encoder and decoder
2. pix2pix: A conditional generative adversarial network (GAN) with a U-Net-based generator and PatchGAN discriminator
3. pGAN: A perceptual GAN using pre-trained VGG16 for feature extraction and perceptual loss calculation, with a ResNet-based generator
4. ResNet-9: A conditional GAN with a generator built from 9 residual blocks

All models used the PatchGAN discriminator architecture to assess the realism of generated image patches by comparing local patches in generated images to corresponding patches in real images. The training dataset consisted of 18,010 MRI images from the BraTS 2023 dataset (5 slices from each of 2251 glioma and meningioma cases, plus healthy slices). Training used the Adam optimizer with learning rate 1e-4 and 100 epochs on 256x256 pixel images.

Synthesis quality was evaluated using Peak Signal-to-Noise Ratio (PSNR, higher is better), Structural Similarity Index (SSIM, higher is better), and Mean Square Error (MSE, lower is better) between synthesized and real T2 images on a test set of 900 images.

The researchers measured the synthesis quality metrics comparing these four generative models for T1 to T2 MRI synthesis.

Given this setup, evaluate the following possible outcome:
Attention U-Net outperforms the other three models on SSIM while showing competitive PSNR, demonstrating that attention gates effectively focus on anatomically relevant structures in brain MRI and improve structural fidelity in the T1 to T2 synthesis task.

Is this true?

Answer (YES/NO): NO